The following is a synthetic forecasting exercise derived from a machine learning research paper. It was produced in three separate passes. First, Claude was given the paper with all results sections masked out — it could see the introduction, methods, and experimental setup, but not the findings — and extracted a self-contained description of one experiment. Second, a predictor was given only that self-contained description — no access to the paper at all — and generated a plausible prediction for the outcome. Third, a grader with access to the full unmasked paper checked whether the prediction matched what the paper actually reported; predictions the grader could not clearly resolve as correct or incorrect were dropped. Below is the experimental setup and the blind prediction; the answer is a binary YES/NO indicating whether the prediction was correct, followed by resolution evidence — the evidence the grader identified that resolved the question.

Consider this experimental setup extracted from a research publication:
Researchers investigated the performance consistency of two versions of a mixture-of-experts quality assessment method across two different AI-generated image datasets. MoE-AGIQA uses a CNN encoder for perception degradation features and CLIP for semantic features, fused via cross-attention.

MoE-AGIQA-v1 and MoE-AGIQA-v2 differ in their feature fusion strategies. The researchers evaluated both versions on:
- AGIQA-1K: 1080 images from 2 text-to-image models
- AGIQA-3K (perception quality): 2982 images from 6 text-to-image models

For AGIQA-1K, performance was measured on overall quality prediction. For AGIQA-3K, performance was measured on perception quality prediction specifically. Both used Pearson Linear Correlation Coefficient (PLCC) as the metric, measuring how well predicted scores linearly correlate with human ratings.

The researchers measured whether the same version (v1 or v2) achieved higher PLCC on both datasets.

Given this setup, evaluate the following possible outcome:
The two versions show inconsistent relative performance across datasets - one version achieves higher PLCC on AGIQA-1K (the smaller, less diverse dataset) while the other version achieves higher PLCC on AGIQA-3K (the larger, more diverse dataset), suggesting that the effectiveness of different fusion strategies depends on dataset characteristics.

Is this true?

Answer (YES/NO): YES